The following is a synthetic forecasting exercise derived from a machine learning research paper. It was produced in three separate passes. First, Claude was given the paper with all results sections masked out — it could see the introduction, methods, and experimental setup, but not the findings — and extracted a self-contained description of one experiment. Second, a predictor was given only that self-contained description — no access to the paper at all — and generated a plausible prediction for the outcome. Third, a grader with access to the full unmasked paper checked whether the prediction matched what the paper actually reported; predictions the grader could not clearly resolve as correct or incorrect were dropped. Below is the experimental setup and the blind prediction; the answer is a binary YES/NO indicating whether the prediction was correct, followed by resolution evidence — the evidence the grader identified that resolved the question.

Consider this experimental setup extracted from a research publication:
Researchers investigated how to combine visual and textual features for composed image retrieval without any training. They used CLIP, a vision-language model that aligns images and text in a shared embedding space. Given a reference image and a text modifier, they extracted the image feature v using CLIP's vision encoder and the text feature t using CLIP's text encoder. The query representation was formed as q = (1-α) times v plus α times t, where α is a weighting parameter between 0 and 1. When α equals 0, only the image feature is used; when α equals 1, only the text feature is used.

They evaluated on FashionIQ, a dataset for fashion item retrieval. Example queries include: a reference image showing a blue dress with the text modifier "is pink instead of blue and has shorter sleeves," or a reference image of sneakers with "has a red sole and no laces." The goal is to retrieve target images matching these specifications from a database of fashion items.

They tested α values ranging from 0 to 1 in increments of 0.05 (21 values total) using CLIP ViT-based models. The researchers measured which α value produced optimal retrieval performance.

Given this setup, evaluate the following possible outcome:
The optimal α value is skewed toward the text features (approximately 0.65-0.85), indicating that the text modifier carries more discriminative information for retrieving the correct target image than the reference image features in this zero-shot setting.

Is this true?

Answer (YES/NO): YES